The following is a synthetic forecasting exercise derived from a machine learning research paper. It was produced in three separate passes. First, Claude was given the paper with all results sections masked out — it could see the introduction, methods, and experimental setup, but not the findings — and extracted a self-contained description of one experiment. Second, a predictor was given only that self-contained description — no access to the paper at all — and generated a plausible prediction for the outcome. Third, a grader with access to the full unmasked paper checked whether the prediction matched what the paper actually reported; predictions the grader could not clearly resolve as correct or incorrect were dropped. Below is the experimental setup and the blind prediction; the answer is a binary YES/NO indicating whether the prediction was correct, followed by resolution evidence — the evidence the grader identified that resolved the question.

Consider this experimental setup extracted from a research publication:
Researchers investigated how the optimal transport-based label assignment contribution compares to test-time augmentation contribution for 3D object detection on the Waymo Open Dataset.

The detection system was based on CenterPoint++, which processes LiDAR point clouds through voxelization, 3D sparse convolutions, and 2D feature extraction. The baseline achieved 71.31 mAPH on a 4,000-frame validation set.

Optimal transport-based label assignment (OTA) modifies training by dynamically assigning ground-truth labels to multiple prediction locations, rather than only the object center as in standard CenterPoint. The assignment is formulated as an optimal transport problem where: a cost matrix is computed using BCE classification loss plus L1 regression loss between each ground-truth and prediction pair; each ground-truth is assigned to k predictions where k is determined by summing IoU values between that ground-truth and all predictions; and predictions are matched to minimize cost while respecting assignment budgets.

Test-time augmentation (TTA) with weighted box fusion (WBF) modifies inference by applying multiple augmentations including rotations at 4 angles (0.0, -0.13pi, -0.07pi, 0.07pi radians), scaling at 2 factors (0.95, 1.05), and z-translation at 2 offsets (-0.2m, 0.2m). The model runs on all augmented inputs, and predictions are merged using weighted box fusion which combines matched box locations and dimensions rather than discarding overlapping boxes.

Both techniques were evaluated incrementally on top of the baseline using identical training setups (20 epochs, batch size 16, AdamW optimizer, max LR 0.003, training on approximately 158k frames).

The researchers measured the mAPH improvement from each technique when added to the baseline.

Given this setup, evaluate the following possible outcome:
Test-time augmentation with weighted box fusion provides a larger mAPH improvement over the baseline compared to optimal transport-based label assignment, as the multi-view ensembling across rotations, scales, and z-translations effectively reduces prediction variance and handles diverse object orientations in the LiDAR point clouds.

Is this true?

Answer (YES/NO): YES